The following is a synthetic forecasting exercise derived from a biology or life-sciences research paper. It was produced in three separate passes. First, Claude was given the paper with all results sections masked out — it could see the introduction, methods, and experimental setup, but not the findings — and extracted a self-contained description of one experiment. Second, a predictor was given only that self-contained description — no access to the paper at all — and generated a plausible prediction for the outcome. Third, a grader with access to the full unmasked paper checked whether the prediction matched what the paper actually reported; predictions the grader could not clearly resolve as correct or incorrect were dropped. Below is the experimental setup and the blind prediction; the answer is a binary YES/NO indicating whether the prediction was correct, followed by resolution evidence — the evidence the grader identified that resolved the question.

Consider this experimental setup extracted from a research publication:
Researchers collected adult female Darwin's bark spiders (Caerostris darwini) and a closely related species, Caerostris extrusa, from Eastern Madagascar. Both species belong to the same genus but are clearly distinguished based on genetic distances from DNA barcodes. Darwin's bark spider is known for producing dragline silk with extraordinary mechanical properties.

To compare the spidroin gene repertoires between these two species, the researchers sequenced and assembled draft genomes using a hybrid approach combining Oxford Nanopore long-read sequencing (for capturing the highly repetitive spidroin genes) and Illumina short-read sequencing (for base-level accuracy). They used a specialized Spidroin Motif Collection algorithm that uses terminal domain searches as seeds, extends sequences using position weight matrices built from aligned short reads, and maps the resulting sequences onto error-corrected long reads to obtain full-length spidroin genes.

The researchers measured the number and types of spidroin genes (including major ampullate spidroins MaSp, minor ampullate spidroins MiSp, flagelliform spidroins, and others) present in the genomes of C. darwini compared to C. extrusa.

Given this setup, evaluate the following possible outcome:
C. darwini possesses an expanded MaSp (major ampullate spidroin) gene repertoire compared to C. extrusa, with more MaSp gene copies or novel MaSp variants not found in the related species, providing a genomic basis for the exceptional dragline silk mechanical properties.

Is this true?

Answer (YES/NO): NO